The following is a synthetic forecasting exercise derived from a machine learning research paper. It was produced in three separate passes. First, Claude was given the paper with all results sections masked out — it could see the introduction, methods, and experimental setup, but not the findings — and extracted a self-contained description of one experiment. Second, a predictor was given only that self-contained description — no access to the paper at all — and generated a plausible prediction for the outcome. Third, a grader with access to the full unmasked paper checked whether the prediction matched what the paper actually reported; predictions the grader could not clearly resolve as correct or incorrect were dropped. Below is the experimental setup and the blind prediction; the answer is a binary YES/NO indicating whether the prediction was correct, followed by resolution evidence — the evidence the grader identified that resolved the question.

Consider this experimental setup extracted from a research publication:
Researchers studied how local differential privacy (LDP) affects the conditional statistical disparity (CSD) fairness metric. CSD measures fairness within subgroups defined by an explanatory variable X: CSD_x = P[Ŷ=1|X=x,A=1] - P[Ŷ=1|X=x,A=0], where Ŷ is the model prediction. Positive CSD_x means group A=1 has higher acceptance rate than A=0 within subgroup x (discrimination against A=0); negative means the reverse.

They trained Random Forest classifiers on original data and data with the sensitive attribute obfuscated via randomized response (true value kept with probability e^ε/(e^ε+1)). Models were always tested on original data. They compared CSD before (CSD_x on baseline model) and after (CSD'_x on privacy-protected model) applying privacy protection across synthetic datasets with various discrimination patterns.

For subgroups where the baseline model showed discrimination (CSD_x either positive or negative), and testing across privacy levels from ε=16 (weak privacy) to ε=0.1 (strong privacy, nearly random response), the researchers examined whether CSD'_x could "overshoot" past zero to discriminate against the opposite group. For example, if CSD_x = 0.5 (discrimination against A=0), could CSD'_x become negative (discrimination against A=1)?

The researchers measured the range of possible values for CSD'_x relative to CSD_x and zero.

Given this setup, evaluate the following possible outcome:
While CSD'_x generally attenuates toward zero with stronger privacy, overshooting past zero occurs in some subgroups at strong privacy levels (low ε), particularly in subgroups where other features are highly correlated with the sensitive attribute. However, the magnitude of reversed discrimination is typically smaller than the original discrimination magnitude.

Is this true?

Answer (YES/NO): NO